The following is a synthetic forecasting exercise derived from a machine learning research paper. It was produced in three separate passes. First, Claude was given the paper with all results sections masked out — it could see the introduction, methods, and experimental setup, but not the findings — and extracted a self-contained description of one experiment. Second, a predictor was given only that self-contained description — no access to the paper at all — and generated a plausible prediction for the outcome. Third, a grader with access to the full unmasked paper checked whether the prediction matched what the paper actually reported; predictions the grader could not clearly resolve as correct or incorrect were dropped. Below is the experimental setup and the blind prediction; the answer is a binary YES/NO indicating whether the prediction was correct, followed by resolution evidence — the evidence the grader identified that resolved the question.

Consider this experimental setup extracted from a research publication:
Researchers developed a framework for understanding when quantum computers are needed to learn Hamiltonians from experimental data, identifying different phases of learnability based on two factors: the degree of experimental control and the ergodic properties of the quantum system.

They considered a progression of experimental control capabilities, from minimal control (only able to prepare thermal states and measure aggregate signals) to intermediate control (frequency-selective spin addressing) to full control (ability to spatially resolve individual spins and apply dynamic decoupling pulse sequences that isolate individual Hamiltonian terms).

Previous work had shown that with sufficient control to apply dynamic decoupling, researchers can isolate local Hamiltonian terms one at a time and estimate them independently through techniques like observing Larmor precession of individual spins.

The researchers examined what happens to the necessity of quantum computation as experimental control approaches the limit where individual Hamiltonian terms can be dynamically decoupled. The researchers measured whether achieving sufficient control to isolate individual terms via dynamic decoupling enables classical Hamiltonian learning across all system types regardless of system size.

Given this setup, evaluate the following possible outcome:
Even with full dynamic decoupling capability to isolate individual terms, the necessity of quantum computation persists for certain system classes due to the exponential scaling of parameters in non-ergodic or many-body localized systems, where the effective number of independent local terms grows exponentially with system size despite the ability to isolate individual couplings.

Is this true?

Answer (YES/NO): NO